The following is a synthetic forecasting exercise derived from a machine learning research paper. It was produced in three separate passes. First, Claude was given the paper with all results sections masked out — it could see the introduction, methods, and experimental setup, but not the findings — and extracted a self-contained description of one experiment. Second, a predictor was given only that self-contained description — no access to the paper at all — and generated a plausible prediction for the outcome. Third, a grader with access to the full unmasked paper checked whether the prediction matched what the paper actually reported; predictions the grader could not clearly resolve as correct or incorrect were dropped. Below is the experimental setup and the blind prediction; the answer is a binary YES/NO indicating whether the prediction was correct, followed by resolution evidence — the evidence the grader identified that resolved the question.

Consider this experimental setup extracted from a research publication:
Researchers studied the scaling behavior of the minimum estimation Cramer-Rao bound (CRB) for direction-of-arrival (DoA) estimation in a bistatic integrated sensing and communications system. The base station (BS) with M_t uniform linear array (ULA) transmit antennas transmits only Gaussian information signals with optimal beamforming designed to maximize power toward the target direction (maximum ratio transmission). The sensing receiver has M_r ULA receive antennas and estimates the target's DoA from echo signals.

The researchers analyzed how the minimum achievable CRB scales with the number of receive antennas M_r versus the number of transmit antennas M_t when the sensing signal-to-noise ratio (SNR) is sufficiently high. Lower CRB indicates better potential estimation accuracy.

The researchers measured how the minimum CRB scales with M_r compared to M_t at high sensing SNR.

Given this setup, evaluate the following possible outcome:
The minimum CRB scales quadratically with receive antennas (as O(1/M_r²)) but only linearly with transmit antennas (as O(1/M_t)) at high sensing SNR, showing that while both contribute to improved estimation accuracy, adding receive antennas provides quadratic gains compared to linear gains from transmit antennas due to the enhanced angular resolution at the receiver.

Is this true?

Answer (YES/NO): NO